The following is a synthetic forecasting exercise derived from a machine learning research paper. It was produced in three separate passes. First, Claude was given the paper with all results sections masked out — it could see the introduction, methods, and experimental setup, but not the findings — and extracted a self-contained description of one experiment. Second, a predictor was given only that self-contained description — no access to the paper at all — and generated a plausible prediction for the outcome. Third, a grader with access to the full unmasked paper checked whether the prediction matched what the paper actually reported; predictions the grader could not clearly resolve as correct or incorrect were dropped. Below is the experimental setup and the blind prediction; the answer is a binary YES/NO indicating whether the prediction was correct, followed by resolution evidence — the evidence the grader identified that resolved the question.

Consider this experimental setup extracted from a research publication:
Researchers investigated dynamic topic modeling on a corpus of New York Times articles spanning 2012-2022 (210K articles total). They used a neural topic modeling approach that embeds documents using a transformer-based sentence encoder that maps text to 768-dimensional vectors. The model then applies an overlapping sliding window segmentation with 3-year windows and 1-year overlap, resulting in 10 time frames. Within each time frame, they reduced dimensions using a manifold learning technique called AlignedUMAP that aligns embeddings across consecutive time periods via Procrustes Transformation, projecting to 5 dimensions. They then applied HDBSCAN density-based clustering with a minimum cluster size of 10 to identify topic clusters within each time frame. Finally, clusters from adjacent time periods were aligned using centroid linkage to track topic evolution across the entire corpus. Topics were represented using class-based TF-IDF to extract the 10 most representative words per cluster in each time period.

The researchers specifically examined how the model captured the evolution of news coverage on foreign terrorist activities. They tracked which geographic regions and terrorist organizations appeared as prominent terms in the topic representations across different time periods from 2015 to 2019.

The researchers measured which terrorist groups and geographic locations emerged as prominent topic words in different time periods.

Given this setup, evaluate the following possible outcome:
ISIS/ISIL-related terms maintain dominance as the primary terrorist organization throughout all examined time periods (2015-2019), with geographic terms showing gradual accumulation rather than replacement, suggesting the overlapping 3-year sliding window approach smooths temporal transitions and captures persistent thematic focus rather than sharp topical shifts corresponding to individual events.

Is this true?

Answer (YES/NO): NO